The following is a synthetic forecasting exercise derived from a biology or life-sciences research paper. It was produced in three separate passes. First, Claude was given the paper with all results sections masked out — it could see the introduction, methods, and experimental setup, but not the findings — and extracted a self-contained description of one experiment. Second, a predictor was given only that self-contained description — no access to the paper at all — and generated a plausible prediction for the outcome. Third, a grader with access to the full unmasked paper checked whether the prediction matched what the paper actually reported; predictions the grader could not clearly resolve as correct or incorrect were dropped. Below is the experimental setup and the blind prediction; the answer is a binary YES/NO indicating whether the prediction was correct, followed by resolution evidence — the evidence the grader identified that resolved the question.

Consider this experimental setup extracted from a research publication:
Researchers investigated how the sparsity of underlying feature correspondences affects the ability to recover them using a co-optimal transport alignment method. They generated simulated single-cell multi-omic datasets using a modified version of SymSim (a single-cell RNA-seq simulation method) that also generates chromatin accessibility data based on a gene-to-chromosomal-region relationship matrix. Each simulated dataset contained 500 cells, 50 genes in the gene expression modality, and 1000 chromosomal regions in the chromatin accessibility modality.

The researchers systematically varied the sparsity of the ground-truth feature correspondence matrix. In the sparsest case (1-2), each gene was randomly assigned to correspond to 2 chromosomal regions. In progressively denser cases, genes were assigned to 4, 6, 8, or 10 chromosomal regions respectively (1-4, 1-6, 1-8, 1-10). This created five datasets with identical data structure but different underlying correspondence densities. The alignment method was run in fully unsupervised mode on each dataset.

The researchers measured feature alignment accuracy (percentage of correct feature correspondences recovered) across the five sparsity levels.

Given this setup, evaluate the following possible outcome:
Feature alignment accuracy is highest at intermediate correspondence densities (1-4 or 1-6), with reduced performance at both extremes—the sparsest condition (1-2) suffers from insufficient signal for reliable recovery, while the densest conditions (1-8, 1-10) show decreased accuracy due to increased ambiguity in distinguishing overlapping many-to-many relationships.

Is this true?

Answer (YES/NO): NO